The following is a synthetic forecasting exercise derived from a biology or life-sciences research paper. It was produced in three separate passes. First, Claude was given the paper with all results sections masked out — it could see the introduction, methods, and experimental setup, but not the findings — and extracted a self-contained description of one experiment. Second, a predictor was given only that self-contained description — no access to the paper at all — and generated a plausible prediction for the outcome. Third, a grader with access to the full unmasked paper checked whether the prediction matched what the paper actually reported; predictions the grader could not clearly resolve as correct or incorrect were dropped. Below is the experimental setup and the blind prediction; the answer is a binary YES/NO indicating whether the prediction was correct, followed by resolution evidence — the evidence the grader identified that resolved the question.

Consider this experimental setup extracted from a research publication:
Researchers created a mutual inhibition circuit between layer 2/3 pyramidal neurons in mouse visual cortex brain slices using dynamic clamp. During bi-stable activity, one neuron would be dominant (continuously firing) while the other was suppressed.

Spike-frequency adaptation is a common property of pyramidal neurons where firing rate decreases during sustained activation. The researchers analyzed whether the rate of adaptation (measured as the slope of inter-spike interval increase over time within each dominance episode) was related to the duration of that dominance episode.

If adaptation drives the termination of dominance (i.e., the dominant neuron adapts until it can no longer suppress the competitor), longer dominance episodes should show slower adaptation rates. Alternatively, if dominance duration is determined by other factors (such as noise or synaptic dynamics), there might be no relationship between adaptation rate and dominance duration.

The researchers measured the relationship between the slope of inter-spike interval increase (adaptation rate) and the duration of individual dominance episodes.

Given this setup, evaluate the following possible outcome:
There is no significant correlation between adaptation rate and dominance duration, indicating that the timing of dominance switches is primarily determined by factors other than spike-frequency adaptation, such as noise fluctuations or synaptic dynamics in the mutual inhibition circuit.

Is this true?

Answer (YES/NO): NO